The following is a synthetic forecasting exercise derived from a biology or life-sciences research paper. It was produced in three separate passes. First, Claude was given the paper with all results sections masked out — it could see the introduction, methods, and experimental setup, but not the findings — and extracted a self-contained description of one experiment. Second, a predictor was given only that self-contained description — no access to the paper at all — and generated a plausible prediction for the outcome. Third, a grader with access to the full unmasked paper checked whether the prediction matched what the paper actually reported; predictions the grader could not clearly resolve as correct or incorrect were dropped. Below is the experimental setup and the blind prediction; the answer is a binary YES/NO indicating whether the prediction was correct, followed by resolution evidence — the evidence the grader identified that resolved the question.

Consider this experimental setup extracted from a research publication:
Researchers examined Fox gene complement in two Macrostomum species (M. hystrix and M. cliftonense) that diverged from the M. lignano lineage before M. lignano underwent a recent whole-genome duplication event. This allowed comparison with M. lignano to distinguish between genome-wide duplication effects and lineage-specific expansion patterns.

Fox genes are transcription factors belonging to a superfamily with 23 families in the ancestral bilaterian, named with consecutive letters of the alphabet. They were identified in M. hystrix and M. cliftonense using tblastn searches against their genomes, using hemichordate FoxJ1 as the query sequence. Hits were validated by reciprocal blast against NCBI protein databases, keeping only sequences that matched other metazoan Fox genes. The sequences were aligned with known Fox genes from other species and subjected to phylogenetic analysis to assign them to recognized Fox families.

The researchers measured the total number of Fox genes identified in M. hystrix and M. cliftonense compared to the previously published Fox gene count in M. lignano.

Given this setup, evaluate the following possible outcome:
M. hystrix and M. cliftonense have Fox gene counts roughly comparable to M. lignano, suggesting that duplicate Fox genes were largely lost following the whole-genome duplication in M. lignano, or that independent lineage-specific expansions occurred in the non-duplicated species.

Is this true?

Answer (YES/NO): NO